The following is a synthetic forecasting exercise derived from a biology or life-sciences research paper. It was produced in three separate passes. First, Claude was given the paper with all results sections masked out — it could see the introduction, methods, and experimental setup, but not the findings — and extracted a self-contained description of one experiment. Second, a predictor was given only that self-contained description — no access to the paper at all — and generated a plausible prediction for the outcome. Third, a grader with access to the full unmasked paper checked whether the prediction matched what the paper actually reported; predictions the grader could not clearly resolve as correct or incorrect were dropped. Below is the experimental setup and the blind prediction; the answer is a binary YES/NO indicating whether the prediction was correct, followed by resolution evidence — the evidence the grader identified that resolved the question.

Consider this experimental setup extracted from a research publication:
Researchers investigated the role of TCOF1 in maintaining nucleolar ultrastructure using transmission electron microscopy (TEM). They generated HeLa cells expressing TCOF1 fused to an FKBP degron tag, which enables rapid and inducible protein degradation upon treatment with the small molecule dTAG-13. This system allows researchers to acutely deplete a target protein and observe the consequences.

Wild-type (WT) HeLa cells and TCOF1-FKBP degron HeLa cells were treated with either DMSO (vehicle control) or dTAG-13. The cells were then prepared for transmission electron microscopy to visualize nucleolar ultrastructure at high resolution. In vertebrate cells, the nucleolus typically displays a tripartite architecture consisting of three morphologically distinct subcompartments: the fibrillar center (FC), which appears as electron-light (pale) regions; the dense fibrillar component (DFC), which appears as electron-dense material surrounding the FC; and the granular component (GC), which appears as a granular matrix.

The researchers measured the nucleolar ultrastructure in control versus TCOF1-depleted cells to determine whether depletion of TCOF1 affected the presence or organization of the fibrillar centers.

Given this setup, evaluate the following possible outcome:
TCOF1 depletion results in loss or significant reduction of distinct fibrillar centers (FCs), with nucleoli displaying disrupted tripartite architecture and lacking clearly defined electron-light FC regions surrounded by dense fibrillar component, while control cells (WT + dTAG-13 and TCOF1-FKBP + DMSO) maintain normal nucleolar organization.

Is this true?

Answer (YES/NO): YES